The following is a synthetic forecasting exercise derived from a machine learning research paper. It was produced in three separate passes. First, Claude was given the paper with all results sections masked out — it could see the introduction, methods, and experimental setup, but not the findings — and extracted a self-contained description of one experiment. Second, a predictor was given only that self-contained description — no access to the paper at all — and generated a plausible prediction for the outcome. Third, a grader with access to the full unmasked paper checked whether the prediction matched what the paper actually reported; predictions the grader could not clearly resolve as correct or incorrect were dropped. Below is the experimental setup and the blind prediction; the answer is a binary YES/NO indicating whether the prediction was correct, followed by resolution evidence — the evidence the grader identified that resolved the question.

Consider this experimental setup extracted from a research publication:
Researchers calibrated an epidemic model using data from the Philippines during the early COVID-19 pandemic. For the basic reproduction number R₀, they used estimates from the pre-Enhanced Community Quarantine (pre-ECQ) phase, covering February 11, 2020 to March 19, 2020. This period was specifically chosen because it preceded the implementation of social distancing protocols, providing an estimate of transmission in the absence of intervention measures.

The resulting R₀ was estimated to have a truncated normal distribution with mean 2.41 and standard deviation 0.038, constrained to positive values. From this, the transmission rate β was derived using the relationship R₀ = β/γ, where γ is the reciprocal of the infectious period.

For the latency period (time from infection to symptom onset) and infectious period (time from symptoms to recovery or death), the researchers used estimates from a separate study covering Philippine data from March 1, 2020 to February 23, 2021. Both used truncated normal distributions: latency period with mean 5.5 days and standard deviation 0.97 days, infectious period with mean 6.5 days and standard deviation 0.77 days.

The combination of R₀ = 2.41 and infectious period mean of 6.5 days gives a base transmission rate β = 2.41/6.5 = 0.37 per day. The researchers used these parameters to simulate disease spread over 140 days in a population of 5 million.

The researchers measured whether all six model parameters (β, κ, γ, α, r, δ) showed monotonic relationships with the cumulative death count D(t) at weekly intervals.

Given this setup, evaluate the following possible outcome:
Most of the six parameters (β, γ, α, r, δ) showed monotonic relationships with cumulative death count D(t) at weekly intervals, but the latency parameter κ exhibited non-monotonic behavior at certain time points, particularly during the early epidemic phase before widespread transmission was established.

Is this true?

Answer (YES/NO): NO